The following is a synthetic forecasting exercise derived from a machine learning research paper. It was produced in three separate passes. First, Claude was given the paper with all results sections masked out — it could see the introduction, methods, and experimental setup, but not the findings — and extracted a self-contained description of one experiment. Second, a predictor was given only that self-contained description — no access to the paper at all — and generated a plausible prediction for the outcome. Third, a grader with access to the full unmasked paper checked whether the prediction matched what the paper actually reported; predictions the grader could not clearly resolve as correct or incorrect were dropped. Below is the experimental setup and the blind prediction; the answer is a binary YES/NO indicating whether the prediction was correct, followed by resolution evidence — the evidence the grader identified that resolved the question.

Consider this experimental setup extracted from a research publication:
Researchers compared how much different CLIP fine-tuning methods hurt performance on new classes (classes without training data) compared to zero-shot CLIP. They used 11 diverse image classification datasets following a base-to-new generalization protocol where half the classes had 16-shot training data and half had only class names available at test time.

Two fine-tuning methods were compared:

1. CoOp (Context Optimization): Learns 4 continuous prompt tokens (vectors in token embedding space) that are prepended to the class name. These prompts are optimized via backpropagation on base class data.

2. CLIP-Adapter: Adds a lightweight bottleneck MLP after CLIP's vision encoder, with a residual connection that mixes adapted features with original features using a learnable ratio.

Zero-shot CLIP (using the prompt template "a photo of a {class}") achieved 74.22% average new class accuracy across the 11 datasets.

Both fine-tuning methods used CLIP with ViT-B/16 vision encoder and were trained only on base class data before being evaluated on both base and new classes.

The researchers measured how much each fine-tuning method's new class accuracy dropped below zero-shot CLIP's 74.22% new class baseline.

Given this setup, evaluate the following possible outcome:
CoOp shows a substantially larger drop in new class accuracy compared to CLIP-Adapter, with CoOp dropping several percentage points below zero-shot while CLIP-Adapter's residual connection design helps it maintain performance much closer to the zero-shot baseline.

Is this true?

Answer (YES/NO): NO